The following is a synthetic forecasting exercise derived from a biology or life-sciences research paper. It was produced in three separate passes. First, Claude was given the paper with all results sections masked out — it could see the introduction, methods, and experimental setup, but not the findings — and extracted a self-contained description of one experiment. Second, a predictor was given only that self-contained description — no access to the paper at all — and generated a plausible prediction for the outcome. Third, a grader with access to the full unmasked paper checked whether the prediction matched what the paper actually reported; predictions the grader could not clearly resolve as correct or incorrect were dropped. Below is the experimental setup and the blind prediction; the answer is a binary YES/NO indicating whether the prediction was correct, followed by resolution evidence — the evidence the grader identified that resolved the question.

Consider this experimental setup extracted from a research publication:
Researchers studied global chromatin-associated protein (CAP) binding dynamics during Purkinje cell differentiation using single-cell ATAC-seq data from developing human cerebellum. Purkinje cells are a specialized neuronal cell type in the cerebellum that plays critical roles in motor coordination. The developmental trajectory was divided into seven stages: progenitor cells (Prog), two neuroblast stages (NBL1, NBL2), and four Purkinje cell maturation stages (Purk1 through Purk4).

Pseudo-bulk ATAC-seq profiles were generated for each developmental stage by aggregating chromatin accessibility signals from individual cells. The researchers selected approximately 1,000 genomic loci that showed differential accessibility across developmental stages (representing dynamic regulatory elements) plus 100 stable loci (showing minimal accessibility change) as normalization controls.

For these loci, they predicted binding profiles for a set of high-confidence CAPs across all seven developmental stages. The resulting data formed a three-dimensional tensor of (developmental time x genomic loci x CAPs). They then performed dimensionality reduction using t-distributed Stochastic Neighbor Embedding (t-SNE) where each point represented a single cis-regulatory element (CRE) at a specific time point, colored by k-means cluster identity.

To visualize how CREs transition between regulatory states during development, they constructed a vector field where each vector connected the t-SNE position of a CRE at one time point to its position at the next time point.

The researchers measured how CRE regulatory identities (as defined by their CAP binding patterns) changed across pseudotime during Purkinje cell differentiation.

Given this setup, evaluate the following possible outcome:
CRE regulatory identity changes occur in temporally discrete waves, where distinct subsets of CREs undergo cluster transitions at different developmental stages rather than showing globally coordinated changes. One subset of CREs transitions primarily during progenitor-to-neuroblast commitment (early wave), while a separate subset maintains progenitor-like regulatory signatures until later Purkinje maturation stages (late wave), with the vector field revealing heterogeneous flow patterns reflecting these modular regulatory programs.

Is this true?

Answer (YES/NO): NO